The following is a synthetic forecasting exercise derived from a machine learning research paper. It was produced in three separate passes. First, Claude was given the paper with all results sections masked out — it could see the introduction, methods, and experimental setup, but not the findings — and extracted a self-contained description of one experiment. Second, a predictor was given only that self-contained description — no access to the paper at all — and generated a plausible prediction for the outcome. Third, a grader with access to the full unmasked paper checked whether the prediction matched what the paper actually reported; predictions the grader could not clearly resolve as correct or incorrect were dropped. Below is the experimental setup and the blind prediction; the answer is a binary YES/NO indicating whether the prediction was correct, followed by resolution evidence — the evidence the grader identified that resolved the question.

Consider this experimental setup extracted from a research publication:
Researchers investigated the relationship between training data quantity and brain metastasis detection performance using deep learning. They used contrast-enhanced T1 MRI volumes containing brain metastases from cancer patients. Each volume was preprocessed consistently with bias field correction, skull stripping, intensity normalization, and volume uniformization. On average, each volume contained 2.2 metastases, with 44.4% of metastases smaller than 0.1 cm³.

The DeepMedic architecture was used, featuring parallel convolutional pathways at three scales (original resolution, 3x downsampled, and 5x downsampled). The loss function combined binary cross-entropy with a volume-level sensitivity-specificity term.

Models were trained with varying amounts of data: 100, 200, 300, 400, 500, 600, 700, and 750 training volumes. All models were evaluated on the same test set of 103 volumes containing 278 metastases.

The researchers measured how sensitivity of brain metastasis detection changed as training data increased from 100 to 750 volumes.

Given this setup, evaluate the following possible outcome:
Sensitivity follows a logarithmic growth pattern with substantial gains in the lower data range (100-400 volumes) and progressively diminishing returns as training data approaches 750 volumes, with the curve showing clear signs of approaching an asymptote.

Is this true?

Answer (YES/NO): NO